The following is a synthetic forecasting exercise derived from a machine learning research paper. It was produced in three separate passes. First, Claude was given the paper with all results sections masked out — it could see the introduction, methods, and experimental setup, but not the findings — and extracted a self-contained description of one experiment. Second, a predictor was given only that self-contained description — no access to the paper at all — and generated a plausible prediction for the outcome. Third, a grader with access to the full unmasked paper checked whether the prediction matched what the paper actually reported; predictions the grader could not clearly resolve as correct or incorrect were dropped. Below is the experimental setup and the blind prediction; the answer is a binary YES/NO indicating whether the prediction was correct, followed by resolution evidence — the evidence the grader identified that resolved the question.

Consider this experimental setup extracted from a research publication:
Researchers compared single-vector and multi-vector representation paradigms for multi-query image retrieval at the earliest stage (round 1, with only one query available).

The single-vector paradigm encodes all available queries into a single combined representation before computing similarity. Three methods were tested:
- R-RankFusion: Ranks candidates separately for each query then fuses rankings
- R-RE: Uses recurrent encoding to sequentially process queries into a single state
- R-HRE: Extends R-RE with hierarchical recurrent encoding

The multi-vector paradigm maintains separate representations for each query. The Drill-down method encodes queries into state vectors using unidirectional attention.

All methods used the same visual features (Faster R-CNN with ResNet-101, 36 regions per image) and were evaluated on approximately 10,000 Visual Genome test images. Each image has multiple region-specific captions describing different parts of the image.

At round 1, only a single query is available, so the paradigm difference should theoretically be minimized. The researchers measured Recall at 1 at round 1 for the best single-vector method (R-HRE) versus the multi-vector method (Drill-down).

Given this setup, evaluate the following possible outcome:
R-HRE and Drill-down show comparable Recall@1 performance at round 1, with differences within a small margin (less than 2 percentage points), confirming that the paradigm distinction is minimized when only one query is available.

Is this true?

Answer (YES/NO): YES